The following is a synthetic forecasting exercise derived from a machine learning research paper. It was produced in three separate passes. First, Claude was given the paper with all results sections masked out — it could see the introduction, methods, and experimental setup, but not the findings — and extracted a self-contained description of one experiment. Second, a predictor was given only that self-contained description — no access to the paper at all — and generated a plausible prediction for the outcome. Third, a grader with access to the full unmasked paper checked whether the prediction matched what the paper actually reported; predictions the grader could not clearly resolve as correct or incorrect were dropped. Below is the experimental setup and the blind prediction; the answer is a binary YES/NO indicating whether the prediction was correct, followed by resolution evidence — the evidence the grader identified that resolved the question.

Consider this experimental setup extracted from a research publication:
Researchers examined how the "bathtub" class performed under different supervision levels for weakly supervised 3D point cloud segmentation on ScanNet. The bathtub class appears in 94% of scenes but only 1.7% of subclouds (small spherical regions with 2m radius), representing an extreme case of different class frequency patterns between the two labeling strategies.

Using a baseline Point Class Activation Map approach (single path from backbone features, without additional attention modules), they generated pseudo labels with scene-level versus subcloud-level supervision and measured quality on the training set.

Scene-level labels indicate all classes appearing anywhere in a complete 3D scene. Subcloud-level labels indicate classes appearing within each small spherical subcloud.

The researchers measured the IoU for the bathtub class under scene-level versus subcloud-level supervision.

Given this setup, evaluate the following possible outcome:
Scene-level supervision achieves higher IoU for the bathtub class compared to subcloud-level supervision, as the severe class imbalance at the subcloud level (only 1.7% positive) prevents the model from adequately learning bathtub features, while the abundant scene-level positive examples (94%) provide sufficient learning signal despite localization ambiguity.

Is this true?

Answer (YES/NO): NO